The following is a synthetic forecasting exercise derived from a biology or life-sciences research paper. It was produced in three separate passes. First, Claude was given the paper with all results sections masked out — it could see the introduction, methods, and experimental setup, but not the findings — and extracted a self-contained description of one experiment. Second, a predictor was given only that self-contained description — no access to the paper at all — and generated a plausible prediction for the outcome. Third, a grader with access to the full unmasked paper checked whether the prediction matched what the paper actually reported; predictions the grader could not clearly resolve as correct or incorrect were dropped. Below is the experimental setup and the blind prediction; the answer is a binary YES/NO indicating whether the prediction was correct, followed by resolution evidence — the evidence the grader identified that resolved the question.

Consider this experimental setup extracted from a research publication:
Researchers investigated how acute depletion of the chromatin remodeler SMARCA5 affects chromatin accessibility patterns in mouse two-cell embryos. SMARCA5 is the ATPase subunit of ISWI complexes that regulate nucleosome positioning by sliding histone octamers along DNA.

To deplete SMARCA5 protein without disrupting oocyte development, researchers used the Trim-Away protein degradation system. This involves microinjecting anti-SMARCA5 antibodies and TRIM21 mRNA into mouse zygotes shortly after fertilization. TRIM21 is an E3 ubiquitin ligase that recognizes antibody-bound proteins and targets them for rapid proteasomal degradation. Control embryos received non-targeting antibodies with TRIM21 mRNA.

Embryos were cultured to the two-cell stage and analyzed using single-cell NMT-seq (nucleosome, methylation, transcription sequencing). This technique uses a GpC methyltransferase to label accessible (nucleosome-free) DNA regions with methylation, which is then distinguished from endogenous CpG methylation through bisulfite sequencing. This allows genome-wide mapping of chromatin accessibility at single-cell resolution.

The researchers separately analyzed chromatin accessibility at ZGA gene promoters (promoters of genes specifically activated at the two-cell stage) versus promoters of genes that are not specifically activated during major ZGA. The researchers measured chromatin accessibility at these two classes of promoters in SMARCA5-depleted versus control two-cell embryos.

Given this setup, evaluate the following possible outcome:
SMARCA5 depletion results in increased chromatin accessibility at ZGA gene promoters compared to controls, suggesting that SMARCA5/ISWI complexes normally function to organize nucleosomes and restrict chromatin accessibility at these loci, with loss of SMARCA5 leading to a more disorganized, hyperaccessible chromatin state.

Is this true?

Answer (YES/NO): NO